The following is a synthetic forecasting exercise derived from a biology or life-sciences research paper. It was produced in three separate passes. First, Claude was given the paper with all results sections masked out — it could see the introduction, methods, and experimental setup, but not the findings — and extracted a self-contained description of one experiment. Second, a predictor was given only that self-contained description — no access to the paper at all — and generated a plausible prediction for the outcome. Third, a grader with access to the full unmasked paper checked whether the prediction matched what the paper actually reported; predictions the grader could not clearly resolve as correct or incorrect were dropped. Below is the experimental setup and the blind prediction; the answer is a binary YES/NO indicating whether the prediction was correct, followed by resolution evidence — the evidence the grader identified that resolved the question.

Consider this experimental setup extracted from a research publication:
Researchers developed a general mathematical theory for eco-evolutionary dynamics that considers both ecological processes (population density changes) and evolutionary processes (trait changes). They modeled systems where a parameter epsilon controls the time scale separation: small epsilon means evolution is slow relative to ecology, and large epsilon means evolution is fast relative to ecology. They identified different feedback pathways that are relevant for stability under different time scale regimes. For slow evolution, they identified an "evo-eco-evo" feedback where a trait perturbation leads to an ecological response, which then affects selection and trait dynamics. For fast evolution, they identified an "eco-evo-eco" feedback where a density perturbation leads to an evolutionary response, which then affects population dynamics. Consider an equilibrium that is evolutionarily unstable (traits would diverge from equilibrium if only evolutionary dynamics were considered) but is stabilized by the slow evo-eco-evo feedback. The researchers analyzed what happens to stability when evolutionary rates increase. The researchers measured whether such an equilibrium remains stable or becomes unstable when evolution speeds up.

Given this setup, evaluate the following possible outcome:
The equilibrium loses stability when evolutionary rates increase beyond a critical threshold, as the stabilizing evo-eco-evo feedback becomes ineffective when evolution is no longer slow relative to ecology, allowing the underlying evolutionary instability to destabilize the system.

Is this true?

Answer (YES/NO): YES